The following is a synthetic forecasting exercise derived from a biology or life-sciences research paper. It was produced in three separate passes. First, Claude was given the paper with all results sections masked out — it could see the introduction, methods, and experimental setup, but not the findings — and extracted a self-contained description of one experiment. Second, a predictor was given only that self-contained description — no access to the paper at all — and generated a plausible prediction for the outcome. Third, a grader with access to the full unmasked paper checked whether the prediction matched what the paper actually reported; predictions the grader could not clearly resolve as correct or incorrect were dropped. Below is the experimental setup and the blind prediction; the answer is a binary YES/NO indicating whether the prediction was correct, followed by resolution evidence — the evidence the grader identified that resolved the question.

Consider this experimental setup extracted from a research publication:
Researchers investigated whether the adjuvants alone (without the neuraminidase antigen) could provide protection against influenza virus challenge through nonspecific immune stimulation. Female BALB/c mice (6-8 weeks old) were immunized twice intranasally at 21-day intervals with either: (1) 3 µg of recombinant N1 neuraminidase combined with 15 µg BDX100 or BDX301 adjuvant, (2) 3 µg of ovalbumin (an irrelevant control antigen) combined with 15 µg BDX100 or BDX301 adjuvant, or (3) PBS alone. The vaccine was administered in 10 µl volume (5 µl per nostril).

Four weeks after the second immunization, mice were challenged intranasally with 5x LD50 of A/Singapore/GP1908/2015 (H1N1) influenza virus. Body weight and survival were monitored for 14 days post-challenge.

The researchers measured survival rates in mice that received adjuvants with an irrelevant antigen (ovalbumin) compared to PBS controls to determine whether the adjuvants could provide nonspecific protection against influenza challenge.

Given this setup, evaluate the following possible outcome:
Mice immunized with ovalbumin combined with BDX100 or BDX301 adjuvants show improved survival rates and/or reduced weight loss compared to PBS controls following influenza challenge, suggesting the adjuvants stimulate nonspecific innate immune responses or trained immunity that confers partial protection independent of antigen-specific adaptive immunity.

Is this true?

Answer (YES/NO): NO